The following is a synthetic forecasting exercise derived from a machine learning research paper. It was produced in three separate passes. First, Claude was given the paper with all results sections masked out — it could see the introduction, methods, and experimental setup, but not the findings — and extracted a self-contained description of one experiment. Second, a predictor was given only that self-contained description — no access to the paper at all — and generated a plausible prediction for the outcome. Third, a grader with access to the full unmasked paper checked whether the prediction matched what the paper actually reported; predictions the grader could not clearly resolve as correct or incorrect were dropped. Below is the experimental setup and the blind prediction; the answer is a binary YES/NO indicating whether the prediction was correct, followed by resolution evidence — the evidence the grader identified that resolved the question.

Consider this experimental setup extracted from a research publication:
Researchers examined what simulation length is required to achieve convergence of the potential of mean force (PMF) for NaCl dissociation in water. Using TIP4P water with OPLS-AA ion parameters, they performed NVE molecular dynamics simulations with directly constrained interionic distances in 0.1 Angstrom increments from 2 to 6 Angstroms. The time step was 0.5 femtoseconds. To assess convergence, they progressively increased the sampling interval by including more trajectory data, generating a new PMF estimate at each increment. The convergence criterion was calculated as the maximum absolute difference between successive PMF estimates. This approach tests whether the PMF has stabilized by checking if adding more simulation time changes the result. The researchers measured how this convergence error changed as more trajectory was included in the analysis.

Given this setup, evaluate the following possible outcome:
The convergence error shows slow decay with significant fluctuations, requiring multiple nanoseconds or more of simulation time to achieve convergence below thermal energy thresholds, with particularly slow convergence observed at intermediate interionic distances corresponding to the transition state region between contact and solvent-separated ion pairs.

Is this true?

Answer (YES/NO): NO